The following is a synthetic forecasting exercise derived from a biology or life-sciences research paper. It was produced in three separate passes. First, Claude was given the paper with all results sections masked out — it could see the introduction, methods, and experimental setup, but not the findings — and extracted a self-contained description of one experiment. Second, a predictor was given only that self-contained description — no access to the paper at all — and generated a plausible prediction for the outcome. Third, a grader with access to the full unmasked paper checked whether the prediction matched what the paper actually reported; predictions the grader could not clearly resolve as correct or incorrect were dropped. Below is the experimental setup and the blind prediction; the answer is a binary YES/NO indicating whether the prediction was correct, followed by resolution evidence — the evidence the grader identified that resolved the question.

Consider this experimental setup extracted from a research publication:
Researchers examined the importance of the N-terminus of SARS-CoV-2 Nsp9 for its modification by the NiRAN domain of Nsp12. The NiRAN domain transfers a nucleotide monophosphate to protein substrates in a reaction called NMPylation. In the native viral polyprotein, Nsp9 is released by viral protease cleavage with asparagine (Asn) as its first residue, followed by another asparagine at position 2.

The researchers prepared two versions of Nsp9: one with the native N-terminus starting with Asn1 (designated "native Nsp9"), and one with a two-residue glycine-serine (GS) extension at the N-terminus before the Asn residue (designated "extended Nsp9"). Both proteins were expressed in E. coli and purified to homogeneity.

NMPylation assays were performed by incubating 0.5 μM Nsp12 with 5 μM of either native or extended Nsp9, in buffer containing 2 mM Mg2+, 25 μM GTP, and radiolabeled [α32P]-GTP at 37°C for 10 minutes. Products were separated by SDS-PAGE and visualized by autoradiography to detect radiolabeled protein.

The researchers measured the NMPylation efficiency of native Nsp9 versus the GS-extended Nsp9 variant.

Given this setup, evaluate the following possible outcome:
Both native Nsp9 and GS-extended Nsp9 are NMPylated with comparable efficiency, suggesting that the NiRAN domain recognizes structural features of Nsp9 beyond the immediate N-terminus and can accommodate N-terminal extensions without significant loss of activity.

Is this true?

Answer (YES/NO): NO